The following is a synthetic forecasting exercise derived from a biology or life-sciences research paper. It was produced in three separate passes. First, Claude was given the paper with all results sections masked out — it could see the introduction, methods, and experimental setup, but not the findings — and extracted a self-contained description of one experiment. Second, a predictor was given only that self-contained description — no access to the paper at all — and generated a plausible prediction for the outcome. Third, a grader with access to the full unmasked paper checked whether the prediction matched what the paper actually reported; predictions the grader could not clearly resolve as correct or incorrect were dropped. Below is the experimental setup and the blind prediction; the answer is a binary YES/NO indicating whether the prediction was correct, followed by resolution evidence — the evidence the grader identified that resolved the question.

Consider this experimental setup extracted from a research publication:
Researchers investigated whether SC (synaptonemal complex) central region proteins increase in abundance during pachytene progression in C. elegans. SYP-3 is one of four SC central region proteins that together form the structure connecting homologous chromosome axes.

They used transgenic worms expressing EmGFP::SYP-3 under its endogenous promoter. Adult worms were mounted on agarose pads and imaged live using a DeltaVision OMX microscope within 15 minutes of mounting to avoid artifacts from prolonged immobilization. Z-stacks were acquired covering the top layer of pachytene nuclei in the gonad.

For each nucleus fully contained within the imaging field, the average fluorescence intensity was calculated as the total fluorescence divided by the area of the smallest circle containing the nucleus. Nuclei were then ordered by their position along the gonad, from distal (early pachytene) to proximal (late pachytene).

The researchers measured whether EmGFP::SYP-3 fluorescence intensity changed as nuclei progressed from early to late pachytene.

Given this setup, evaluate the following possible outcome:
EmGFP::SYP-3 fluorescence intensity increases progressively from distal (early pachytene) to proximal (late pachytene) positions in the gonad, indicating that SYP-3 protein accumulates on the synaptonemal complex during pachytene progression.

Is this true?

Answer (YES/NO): YES